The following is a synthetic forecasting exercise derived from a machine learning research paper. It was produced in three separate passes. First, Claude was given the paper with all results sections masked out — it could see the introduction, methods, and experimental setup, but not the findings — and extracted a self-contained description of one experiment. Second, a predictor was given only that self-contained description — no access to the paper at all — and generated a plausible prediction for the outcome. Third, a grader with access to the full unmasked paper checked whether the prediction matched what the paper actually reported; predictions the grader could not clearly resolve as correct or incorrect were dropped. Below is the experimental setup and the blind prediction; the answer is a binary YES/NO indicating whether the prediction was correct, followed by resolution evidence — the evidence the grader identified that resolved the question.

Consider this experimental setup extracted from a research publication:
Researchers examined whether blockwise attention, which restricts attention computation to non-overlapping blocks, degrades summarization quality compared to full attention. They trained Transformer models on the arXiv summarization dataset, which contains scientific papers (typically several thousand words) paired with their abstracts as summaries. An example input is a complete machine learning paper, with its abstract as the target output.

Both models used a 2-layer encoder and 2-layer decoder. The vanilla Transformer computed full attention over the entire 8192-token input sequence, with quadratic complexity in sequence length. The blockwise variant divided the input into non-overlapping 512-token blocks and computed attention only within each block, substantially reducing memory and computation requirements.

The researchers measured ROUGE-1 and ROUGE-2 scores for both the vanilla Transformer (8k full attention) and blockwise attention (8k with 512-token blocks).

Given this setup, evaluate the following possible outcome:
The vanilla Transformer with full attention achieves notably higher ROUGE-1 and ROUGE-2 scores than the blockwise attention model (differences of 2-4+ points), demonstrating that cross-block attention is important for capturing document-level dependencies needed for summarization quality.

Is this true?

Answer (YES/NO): NO